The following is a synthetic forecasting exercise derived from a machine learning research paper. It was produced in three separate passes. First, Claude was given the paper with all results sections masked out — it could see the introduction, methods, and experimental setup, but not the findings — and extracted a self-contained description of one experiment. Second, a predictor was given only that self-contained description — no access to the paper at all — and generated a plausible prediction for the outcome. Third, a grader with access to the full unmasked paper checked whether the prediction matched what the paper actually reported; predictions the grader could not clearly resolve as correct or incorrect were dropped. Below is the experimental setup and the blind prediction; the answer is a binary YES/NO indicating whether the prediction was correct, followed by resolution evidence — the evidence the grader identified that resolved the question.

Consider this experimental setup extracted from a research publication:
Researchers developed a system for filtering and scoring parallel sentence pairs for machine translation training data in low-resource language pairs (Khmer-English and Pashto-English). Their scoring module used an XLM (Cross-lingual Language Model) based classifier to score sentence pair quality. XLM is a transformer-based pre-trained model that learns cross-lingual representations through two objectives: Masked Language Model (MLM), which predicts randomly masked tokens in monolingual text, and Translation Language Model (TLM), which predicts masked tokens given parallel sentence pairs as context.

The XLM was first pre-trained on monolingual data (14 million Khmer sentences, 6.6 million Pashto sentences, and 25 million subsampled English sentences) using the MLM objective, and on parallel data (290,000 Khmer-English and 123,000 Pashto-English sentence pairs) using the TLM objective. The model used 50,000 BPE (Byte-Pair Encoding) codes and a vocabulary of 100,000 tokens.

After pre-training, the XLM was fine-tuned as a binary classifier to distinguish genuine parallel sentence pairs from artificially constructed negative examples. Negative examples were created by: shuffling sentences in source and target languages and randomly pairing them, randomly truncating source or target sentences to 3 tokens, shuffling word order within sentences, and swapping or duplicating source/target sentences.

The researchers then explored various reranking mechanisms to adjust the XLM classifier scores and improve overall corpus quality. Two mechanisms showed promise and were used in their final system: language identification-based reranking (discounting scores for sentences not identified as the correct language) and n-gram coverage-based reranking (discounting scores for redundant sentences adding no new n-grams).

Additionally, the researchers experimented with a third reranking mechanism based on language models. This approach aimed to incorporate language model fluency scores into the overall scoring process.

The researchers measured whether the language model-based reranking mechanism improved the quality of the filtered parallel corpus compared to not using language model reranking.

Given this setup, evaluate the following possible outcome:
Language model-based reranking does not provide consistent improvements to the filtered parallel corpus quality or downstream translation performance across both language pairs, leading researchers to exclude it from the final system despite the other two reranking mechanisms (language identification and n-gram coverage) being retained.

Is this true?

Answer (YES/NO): YES